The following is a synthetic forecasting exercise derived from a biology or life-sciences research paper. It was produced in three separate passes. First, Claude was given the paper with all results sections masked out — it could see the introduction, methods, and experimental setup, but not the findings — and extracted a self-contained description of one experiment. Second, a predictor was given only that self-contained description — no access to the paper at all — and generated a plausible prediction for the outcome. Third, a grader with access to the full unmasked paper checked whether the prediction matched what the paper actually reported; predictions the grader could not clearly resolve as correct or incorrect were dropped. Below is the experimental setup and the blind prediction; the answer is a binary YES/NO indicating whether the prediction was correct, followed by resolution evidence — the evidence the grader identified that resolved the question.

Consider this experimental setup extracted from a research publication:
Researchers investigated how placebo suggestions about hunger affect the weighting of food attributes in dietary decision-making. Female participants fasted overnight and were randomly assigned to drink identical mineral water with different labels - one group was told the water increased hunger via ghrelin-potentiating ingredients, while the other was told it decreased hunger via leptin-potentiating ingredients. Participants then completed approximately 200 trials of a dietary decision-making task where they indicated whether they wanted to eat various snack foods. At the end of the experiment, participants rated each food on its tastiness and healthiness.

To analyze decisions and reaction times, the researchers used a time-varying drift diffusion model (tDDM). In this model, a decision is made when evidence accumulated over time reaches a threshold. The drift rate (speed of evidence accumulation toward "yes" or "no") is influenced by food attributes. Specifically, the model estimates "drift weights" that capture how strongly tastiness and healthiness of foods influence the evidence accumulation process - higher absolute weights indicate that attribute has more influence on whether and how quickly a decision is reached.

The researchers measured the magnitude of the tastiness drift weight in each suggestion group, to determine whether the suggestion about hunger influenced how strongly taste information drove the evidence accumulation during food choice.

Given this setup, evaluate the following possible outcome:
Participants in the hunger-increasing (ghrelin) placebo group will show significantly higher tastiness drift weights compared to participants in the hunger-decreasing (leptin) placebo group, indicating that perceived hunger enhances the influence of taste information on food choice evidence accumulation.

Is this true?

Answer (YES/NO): YES